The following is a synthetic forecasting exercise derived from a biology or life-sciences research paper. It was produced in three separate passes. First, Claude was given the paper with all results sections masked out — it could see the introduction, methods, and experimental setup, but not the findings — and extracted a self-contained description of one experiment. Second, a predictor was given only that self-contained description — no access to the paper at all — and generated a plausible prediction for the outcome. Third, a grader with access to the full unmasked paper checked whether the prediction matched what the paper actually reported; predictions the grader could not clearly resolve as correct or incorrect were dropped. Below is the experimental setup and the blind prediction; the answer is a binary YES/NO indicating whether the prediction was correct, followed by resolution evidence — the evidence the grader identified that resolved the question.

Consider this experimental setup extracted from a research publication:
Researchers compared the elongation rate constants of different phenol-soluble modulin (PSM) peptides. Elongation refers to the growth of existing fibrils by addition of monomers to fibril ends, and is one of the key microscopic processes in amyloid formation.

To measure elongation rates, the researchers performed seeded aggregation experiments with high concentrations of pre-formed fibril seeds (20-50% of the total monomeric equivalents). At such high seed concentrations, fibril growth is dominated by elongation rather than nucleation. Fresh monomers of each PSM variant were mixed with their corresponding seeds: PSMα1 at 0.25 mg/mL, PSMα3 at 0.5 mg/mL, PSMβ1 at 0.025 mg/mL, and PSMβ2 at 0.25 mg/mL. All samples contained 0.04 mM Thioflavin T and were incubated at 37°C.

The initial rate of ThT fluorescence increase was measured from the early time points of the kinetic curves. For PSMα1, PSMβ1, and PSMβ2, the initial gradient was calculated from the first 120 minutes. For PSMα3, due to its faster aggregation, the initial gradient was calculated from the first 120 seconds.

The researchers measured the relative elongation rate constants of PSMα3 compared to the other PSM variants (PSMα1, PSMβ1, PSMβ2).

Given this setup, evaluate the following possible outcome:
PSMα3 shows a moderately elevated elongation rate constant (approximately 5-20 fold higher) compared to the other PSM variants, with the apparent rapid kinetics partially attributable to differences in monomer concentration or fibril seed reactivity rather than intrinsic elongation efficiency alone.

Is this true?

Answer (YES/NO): NO